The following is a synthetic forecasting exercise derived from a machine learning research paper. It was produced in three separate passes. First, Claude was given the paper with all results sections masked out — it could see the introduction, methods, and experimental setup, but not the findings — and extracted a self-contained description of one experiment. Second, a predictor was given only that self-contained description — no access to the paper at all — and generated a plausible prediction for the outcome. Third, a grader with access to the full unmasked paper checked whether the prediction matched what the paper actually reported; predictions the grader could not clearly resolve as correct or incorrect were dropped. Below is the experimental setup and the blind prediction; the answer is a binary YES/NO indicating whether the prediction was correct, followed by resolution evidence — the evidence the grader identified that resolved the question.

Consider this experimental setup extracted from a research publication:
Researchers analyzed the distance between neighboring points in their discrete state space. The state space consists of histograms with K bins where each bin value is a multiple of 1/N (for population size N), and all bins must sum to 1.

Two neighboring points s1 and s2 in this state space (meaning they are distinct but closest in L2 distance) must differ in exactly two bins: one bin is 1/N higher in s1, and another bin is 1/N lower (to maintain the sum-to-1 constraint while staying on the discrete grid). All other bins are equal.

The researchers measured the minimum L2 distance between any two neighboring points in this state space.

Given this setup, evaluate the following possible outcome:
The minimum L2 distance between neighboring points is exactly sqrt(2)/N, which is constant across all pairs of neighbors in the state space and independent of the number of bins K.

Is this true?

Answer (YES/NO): YES